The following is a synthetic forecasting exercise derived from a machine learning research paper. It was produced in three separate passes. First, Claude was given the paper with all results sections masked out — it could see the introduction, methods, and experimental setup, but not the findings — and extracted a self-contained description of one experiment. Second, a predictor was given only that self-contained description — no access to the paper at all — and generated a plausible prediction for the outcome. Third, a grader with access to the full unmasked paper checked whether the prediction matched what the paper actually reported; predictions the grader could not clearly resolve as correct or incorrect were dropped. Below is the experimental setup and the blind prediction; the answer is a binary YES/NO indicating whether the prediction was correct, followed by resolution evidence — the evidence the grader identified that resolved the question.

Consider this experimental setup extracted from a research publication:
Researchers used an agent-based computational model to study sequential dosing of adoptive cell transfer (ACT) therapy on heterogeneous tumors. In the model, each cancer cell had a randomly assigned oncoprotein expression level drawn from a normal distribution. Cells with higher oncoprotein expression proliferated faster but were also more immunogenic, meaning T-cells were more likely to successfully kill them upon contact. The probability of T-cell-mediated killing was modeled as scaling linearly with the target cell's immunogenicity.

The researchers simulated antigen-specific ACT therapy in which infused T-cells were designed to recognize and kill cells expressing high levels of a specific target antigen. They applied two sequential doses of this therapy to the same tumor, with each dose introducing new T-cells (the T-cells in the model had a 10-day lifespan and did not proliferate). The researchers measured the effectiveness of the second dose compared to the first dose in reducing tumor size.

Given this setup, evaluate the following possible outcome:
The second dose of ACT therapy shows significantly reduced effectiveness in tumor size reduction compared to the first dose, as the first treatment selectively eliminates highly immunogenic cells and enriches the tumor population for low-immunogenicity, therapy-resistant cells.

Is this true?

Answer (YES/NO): YES